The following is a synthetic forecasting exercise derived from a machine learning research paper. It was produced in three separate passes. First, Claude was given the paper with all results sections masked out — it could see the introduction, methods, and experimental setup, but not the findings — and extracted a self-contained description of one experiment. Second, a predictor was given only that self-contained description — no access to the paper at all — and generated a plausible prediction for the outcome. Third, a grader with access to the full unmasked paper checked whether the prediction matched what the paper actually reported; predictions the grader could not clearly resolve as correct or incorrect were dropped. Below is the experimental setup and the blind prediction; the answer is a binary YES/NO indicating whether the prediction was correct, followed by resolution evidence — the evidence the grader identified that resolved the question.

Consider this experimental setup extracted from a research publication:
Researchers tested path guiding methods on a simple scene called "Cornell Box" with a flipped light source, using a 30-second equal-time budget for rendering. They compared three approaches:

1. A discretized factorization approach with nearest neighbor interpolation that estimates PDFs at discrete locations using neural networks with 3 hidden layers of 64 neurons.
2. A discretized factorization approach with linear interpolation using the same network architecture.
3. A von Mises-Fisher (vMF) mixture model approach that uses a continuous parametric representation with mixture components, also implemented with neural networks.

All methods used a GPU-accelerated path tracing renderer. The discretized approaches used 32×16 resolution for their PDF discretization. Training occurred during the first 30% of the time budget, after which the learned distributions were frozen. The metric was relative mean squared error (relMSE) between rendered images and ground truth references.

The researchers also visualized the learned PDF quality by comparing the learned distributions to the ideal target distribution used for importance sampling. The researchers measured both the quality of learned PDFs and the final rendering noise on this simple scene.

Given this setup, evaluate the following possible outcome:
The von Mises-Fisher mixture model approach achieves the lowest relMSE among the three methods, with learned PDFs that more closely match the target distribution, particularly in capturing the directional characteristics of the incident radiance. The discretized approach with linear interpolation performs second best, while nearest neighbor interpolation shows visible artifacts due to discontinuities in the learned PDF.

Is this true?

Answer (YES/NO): NO